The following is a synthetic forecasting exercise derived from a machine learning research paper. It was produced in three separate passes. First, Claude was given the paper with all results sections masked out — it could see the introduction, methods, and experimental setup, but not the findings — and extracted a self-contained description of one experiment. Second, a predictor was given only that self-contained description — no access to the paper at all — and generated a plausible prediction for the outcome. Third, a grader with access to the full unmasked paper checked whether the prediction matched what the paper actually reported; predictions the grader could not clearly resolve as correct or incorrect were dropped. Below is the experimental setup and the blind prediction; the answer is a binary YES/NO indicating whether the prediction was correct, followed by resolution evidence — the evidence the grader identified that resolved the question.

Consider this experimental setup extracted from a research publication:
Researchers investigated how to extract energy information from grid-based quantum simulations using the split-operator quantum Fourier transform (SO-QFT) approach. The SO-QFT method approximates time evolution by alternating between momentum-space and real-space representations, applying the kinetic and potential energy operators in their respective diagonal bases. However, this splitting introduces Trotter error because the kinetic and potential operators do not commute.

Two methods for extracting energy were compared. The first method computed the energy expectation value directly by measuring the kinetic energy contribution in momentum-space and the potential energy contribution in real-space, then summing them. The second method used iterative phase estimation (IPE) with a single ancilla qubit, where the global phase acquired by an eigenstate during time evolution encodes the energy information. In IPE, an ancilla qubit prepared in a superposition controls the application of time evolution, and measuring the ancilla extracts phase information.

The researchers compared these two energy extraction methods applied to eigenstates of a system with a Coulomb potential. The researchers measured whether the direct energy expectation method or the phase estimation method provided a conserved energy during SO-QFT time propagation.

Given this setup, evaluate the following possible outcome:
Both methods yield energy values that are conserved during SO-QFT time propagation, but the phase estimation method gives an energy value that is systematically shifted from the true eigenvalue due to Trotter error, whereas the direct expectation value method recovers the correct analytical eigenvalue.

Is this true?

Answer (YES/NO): NO